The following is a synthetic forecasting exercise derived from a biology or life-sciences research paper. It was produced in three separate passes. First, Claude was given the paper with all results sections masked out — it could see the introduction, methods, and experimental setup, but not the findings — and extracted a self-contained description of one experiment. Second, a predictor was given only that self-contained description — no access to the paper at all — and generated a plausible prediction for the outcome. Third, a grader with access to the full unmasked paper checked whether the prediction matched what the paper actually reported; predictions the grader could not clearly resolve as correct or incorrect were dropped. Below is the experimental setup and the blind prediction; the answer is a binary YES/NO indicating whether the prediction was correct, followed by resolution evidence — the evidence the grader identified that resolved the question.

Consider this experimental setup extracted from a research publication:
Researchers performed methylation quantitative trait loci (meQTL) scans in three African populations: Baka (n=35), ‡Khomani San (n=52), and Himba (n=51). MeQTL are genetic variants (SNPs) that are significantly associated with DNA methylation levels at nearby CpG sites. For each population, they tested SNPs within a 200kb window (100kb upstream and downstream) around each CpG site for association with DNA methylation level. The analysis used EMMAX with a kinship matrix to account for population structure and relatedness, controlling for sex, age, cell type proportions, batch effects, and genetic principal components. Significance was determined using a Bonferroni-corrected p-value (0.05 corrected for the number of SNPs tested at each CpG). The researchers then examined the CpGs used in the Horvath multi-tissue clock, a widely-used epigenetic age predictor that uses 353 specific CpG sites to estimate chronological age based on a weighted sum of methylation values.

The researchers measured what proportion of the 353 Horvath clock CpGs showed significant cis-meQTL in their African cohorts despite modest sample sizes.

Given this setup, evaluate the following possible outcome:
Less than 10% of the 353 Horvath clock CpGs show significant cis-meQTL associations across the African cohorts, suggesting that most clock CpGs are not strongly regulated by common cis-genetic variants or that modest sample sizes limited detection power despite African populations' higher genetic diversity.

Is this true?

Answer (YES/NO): NO